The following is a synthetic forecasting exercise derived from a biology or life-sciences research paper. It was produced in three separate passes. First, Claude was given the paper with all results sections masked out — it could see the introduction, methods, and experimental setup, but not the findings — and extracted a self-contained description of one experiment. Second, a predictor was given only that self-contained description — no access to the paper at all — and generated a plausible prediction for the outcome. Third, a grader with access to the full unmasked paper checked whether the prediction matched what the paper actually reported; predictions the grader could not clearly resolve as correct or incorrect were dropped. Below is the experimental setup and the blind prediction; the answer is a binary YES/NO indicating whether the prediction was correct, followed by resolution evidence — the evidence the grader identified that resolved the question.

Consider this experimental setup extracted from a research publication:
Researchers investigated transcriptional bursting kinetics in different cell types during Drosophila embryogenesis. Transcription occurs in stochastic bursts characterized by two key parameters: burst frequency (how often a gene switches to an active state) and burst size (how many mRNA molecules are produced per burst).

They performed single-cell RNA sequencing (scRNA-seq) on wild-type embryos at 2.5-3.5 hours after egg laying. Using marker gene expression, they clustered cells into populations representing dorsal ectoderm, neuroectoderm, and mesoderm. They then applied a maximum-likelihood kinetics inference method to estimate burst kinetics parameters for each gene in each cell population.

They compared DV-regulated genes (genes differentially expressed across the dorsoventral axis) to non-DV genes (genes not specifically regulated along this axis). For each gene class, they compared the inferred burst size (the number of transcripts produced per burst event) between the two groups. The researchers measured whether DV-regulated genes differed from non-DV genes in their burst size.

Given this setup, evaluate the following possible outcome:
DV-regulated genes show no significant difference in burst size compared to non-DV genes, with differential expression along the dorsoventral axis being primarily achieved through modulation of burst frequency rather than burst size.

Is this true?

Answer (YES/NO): NO